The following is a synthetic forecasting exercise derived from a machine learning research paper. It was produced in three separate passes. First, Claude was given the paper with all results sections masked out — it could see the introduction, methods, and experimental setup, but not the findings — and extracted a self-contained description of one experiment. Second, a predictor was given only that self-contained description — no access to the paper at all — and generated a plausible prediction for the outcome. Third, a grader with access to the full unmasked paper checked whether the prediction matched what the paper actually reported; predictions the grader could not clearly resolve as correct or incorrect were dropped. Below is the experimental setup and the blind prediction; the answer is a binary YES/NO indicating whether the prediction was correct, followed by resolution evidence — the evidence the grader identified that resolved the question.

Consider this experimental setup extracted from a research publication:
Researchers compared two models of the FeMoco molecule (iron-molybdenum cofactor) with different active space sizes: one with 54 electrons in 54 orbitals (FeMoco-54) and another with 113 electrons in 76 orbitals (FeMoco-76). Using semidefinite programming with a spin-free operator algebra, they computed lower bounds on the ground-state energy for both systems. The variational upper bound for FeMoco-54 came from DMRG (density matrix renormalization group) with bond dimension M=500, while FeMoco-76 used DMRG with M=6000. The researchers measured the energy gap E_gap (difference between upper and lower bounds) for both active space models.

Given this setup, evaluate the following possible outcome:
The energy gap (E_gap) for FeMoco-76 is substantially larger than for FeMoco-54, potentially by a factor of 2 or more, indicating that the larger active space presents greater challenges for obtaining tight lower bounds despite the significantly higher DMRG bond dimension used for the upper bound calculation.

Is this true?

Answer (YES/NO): NO